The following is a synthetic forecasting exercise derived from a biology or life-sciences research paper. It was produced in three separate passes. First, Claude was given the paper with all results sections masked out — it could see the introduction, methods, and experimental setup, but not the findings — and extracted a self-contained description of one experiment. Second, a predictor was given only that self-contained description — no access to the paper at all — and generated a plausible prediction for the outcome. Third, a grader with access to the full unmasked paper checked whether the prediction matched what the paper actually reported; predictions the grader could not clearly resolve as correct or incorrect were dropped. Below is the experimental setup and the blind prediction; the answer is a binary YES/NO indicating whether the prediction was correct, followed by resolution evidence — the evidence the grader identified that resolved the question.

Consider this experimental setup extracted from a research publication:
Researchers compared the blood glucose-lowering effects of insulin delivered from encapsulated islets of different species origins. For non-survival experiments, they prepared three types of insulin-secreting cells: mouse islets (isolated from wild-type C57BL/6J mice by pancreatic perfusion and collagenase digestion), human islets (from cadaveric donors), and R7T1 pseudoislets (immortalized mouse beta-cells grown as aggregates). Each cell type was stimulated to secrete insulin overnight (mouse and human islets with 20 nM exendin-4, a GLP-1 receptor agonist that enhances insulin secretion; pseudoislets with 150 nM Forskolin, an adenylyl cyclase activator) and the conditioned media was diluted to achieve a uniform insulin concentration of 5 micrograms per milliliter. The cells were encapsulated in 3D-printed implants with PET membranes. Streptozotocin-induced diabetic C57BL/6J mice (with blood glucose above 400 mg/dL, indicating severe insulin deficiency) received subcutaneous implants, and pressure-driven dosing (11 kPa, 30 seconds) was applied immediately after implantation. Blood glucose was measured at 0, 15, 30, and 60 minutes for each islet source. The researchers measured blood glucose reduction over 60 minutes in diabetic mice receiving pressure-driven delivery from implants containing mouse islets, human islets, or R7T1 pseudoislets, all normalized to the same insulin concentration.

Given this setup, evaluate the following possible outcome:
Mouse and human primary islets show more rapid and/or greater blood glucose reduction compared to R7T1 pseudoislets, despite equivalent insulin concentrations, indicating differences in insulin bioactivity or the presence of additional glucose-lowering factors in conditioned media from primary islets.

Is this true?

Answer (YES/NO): YES